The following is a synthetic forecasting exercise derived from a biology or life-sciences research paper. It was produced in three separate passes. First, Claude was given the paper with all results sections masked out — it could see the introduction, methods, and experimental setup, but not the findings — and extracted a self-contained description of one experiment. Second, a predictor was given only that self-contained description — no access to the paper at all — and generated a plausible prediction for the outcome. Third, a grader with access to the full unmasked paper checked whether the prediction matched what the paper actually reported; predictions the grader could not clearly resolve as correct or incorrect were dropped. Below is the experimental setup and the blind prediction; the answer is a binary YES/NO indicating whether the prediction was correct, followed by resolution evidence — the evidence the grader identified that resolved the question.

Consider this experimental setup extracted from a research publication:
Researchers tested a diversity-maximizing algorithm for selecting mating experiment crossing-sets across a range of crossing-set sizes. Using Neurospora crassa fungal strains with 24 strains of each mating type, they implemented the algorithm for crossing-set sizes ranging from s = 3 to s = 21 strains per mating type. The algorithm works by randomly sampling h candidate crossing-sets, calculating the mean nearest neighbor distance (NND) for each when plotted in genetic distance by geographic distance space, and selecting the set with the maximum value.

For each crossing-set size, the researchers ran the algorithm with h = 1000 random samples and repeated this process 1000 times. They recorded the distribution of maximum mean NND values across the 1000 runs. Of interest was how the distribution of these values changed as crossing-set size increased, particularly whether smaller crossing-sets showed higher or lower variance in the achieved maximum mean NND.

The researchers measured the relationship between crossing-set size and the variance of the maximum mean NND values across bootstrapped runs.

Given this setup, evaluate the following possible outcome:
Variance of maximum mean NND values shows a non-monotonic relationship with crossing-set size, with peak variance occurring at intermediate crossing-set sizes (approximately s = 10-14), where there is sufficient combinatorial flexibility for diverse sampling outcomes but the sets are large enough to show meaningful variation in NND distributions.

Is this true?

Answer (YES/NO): NO